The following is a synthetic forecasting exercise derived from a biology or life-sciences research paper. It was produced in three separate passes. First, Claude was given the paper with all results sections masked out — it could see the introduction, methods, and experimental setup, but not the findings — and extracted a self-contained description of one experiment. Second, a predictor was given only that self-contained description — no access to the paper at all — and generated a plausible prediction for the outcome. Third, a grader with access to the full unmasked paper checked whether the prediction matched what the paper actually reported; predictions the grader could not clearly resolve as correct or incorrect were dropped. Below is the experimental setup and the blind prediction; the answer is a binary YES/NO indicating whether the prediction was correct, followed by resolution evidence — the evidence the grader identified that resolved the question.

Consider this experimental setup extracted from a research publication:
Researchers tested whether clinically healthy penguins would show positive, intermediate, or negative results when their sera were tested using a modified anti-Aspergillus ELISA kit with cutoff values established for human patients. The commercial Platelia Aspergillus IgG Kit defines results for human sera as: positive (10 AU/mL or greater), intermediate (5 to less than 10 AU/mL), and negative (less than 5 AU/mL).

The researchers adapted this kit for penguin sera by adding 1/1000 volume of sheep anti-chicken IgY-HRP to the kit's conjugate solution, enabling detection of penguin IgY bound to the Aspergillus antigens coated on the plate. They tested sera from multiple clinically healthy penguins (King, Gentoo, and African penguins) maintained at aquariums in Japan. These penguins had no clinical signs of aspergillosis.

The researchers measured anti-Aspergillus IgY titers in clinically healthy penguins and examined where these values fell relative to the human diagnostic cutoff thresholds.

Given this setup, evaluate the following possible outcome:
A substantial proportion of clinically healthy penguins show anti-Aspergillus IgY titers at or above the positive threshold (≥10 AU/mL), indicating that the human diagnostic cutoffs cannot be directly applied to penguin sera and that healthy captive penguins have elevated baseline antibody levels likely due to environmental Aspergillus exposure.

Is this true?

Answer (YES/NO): YES